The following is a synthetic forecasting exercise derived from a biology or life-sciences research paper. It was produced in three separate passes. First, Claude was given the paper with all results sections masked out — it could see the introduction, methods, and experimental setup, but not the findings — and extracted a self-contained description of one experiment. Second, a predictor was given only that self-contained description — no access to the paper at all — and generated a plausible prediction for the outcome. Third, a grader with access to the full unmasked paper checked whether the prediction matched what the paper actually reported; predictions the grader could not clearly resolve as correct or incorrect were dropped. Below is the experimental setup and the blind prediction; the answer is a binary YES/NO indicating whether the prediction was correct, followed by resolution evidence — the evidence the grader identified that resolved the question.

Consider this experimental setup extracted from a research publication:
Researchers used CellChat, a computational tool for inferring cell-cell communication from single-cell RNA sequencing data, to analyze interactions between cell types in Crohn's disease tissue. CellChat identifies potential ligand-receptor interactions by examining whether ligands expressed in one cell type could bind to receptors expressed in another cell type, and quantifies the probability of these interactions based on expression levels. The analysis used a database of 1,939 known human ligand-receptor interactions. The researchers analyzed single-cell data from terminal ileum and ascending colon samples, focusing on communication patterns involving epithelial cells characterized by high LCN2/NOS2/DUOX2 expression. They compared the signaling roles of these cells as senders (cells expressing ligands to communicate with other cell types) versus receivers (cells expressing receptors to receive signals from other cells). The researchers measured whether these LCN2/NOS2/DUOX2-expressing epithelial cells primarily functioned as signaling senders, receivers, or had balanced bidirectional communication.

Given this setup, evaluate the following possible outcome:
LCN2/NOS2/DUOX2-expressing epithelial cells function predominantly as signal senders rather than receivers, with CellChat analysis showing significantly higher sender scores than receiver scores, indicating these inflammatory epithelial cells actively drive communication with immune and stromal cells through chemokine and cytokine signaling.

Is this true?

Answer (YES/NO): YES